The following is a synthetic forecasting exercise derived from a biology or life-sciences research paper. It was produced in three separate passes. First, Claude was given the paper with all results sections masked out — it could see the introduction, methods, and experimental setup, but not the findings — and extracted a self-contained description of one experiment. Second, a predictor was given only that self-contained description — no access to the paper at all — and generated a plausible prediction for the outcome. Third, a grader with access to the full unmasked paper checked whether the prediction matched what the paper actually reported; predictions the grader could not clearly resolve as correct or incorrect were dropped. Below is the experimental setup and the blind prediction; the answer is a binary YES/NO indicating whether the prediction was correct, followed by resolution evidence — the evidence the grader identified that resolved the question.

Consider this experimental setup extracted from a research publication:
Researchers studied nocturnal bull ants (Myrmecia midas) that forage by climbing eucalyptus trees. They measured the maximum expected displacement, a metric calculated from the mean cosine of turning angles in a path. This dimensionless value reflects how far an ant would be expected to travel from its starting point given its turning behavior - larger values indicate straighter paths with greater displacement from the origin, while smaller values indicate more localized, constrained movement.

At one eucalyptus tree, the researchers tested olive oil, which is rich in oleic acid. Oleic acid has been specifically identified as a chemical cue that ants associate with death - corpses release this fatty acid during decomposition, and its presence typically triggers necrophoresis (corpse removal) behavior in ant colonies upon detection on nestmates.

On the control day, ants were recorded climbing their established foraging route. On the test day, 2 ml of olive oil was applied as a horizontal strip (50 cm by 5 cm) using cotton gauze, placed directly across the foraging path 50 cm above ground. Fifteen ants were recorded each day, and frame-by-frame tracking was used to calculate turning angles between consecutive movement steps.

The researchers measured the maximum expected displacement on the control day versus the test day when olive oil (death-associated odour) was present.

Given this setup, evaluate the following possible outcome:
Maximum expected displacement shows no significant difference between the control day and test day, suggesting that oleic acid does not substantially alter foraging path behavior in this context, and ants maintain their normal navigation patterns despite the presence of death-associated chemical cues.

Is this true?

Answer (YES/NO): NO